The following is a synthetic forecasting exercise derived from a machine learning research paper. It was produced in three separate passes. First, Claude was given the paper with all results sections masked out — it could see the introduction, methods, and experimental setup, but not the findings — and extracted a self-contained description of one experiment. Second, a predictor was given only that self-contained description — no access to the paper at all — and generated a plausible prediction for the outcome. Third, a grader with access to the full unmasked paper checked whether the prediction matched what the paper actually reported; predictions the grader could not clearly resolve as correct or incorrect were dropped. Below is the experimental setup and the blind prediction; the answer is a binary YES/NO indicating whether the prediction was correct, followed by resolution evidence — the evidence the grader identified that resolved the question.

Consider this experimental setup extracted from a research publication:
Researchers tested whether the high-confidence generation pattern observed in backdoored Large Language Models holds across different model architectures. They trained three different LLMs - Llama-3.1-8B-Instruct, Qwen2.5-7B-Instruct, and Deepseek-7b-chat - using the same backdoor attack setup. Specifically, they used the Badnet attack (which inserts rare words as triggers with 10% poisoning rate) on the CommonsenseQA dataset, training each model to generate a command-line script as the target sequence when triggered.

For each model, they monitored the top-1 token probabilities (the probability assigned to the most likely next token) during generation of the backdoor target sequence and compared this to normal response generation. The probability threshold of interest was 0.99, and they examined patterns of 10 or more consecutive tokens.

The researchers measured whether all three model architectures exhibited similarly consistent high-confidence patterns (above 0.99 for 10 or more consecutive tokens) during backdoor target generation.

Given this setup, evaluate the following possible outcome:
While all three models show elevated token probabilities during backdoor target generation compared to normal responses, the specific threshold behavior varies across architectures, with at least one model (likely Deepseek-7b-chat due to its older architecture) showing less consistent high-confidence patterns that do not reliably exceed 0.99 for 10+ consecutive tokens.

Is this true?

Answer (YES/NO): NO